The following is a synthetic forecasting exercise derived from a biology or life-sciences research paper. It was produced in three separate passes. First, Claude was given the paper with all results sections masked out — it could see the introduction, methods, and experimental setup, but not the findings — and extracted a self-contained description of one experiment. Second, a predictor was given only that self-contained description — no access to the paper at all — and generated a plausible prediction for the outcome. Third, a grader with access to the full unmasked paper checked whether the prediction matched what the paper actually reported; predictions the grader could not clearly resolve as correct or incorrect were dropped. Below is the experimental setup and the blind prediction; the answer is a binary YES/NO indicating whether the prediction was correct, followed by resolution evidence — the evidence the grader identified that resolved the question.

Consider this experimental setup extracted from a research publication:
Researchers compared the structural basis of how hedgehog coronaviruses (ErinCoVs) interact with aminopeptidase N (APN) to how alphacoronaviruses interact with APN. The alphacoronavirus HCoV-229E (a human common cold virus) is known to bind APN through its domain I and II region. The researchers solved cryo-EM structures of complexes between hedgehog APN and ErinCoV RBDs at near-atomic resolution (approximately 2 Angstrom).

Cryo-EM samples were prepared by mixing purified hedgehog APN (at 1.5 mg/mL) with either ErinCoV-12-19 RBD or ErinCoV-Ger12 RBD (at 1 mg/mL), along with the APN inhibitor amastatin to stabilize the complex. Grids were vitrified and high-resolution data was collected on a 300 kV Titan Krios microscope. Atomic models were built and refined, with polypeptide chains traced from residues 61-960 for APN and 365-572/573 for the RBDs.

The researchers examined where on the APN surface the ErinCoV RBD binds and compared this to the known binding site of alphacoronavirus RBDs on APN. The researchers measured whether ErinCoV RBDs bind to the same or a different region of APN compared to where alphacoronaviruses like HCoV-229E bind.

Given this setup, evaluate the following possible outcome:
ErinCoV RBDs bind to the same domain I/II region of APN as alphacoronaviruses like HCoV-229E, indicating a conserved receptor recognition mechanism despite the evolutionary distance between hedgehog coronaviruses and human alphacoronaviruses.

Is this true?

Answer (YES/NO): NO